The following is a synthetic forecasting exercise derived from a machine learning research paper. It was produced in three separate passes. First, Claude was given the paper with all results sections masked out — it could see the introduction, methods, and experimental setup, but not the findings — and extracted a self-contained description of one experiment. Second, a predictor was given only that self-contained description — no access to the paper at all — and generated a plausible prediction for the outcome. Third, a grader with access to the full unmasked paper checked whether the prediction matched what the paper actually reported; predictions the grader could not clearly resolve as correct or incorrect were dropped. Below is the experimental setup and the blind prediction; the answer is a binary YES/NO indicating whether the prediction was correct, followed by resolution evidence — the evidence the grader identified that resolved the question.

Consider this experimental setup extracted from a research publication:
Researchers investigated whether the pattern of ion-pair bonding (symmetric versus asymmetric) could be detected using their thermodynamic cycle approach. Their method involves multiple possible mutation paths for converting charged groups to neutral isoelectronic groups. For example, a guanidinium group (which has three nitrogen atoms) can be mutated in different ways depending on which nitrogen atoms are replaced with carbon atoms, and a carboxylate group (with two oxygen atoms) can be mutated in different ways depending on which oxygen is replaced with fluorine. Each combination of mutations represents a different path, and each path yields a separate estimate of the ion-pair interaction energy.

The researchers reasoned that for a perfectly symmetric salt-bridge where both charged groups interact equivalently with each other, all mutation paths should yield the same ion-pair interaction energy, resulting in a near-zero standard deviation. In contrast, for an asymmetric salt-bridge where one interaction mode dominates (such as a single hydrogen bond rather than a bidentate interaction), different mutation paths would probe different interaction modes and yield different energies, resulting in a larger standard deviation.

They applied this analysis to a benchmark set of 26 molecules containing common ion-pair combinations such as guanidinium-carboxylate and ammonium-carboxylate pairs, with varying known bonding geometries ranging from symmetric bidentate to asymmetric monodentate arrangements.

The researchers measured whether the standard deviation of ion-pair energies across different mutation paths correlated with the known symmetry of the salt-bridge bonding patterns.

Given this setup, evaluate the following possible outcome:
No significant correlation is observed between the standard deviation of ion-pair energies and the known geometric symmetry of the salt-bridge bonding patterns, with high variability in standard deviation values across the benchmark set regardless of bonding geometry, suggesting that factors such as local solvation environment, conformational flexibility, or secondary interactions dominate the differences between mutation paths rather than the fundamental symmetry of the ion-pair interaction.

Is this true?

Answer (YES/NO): NO